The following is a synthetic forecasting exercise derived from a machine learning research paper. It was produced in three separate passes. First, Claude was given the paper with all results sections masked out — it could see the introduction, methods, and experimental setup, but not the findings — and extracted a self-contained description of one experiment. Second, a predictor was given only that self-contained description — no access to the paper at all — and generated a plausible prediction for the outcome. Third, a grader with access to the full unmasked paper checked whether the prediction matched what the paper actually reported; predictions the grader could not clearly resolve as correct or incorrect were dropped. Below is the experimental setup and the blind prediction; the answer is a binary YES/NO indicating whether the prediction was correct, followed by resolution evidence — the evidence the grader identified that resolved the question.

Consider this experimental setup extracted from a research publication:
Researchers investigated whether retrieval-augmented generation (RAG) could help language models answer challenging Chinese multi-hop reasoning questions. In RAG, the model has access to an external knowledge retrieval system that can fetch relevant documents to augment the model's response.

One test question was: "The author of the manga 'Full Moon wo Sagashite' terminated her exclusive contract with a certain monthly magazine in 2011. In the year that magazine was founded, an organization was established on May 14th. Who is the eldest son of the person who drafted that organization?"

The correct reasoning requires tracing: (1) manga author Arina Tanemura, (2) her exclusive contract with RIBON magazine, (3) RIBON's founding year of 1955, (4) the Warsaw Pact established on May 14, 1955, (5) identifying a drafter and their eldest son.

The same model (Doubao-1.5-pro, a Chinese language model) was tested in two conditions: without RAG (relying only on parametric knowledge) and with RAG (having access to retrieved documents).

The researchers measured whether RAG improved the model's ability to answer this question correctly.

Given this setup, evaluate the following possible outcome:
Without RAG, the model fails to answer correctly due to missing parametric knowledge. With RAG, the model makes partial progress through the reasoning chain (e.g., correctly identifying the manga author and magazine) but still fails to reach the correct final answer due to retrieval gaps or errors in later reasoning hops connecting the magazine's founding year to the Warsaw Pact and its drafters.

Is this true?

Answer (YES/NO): NO